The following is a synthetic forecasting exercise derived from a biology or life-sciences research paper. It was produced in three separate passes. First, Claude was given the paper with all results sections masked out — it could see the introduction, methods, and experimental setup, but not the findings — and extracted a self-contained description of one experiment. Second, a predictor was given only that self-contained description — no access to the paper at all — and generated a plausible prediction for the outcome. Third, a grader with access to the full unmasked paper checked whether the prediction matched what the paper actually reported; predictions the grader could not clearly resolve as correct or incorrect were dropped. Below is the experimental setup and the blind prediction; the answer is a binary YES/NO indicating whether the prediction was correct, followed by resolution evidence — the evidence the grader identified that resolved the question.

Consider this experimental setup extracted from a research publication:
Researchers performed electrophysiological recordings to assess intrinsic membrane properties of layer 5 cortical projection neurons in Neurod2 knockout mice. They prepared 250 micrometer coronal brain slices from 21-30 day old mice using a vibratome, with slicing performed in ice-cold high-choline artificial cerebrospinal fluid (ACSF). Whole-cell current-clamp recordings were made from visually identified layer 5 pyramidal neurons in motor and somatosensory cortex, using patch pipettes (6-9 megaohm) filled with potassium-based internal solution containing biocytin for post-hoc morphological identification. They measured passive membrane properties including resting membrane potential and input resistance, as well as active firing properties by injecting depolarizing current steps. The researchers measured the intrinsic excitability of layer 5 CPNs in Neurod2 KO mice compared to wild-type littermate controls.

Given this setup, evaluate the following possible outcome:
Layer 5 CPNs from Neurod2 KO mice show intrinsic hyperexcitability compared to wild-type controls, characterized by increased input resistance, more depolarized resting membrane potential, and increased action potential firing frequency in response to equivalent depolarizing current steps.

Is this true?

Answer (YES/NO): NO